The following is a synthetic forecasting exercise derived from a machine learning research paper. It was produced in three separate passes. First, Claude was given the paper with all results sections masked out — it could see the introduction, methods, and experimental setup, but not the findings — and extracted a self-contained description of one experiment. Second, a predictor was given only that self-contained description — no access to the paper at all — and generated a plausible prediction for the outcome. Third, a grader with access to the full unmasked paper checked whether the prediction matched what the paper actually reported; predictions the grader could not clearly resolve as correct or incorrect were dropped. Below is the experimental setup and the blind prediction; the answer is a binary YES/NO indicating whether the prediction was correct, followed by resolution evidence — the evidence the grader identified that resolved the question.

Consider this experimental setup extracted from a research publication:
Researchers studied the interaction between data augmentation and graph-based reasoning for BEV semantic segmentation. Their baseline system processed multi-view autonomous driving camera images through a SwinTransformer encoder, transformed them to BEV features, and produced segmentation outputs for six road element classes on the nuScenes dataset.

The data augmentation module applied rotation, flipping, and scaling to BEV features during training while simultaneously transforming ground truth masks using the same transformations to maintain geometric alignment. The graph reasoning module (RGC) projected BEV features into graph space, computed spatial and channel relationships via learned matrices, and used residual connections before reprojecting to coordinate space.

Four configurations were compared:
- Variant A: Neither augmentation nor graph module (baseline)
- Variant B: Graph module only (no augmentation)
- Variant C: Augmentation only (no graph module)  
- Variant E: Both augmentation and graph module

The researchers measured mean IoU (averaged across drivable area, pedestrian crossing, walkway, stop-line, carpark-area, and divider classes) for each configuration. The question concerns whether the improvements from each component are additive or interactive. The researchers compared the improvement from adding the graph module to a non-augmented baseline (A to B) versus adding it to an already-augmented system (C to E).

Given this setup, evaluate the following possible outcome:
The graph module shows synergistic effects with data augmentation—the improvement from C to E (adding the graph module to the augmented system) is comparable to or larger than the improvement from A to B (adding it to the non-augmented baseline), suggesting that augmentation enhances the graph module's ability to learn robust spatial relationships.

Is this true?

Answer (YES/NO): NO